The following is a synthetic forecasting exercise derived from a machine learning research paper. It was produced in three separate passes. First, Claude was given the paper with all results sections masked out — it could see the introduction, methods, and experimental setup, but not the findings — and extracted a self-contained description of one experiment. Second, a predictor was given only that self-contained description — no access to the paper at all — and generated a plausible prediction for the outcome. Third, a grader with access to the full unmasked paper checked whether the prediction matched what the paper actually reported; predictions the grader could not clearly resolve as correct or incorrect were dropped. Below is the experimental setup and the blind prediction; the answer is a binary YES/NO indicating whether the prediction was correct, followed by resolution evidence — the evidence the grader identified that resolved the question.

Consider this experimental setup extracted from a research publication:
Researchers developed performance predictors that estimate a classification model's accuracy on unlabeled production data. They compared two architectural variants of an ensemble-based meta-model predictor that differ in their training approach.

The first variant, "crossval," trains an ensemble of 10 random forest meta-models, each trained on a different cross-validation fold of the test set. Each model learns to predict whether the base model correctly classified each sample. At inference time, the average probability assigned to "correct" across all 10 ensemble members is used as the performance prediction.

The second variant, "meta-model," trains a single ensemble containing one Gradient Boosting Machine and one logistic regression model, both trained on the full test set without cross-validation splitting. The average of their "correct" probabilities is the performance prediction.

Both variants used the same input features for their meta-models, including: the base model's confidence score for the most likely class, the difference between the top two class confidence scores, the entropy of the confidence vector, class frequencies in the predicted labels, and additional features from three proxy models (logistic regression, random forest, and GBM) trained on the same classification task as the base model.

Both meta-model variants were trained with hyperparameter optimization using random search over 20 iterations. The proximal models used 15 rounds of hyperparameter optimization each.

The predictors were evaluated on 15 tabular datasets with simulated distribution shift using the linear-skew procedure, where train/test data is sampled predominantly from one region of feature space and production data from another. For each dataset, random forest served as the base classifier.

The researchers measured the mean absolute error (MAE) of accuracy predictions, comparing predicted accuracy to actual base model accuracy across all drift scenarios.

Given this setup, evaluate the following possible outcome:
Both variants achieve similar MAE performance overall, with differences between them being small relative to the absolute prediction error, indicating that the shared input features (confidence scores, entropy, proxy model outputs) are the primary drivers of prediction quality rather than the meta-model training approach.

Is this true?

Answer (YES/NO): NO